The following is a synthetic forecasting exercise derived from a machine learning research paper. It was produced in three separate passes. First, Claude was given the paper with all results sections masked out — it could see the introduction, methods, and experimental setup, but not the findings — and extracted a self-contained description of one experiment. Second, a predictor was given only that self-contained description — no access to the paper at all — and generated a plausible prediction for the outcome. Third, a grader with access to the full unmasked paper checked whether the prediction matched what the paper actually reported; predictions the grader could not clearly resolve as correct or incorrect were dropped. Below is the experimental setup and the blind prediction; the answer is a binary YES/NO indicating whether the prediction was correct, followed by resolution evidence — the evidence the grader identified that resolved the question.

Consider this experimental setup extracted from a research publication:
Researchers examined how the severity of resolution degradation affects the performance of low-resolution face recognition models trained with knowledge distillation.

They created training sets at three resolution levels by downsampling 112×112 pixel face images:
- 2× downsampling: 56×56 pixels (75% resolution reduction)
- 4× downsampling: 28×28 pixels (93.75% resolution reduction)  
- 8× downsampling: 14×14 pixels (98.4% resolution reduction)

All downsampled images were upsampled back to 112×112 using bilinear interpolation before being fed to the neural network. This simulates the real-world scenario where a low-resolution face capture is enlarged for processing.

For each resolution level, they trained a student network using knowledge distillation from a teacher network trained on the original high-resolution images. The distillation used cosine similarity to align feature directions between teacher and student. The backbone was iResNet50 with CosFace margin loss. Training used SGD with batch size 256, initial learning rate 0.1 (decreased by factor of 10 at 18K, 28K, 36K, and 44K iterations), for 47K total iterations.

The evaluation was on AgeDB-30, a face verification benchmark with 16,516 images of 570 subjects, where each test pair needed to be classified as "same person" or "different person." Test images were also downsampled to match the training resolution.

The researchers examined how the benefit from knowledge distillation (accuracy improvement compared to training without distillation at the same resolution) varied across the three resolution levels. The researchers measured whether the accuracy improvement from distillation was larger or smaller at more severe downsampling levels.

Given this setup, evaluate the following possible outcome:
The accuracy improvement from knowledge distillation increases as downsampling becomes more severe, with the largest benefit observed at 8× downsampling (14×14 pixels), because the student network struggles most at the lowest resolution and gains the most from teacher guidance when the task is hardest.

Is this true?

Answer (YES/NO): YES